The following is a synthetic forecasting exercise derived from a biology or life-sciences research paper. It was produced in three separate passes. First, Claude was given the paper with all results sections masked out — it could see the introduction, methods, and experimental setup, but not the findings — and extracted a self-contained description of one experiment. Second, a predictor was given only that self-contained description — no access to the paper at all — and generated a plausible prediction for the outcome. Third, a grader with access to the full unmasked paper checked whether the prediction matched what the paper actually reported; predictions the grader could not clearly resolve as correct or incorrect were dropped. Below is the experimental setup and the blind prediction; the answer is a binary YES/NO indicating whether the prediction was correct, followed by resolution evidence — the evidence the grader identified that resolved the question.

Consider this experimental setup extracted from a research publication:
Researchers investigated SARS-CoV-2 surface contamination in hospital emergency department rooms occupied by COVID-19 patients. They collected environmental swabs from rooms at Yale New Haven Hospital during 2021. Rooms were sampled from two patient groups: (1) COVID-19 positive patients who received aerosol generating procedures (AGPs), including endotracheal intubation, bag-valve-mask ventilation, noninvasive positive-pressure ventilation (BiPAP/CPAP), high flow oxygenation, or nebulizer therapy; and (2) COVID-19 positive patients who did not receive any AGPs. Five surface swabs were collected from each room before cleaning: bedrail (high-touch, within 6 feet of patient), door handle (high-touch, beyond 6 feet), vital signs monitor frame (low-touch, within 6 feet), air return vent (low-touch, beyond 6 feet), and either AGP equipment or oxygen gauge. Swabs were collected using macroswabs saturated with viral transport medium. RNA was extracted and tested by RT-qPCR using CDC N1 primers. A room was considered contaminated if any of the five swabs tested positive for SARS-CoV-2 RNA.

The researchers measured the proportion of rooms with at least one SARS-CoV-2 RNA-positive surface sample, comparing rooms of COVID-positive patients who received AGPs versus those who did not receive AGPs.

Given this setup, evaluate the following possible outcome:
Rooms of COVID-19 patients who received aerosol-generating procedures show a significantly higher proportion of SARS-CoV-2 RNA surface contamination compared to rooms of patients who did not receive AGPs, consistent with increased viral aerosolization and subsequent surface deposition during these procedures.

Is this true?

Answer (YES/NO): NO